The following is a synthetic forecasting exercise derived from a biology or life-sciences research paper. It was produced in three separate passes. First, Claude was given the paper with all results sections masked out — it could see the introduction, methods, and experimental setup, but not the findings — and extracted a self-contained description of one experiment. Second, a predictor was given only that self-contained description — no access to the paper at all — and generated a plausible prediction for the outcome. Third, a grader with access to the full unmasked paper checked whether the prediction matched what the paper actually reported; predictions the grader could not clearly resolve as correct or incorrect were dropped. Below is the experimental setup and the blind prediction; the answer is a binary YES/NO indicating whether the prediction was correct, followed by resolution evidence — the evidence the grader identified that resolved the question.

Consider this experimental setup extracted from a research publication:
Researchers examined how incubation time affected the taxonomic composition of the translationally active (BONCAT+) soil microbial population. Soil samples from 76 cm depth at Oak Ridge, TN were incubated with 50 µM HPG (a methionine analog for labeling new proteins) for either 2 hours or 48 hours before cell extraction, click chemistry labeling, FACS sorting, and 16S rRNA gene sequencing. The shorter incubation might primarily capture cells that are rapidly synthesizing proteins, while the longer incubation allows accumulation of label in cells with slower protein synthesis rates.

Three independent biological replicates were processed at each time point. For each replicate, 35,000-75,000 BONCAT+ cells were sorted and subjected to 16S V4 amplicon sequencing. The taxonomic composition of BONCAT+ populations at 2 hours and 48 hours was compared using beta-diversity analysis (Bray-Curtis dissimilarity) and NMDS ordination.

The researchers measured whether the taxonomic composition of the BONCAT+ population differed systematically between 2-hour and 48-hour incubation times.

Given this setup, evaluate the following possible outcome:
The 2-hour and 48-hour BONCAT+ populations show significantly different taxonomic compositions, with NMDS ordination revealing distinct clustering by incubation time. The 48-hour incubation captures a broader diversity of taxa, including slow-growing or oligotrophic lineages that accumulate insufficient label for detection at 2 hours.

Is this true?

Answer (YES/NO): NO